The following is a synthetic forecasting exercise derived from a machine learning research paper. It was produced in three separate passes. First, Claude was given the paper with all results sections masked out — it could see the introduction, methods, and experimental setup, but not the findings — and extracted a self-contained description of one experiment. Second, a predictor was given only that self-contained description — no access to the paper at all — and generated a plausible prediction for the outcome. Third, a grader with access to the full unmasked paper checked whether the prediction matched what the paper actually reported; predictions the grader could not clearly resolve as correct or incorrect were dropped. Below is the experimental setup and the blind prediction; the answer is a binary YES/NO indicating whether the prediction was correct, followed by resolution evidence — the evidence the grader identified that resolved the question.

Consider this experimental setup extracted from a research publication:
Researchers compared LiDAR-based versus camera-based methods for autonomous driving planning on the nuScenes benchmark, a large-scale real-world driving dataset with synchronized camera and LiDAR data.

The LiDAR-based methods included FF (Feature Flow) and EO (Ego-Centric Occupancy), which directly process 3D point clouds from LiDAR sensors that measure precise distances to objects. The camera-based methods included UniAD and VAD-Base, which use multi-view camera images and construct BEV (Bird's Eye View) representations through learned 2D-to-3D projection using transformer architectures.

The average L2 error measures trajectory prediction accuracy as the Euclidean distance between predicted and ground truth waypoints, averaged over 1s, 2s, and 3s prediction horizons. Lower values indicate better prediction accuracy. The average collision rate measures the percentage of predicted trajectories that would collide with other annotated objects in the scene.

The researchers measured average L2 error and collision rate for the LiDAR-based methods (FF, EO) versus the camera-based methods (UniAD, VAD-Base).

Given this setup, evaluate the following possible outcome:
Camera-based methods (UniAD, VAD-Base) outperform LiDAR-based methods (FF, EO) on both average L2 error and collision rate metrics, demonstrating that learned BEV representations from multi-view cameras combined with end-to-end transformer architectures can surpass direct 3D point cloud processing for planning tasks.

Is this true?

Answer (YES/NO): YES